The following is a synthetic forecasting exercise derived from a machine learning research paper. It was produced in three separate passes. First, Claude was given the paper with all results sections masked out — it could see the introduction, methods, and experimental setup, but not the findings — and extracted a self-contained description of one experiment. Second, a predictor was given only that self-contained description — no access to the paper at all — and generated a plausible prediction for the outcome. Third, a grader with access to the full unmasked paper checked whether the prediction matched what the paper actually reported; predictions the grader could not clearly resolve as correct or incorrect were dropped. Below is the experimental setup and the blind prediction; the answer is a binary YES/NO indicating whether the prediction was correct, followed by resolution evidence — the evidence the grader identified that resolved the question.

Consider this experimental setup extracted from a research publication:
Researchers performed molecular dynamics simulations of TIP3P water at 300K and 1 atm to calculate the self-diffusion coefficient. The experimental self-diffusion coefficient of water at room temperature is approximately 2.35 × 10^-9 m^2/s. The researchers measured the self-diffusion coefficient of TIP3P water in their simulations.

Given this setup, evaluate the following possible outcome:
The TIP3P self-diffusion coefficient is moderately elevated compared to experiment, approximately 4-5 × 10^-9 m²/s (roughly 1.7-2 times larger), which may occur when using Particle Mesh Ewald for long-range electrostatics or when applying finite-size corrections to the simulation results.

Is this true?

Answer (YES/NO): YES